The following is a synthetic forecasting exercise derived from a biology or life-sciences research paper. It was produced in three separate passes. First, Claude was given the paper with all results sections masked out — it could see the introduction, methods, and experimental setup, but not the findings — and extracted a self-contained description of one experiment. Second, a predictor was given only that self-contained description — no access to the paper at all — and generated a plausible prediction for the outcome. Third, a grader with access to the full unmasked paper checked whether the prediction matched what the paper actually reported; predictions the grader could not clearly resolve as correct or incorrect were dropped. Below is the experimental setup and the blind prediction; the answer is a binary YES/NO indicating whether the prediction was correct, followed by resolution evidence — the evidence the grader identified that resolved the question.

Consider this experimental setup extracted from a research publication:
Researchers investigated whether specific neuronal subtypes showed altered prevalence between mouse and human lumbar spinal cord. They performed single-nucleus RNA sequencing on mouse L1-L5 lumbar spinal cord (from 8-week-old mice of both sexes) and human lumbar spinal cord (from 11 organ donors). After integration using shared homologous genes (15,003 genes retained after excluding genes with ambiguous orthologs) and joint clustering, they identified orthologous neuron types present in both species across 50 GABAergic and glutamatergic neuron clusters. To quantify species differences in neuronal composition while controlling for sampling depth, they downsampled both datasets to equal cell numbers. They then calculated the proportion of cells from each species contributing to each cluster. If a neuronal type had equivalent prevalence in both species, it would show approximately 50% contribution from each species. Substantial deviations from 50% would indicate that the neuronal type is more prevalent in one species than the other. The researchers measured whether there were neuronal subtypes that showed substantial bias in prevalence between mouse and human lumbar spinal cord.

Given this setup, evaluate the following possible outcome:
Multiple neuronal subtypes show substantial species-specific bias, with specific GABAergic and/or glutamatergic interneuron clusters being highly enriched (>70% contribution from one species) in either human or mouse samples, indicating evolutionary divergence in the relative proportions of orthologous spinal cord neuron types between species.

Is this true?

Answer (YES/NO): YES